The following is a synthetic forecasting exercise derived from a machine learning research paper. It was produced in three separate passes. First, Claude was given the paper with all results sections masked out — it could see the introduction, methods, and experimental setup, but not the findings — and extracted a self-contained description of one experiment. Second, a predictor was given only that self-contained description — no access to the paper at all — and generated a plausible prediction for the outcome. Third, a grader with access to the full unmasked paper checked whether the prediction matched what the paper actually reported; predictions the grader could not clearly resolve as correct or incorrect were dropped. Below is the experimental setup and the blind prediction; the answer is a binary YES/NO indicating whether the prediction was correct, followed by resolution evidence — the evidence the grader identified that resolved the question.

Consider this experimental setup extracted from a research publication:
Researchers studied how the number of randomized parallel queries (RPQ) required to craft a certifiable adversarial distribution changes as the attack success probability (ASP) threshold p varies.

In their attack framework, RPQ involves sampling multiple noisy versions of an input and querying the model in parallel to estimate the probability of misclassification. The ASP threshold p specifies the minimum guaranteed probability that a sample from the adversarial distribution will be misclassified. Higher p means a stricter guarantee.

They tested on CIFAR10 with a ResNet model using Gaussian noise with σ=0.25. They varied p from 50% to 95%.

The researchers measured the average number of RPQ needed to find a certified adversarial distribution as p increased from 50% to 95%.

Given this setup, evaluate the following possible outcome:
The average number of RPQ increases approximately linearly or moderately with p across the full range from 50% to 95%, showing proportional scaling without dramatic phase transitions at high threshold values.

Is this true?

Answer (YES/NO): YES